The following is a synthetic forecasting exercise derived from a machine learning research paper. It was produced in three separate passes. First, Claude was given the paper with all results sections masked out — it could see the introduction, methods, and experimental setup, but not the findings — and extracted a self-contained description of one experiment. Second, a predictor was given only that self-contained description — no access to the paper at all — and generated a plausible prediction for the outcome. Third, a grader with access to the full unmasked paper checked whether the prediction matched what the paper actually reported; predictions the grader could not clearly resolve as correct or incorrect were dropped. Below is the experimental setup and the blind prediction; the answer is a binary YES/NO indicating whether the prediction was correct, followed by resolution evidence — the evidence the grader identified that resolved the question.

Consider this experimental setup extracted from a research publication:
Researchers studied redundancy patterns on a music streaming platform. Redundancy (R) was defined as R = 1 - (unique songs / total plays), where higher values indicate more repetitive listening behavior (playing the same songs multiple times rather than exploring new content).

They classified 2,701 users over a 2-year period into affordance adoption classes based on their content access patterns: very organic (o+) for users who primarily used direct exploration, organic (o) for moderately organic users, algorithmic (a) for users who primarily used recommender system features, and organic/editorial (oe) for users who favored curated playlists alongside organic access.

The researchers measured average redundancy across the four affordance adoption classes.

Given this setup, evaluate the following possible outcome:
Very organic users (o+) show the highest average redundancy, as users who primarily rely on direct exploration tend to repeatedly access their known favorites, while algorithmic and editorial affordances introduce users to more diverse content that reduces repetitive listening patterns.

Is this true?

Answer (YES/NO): YES